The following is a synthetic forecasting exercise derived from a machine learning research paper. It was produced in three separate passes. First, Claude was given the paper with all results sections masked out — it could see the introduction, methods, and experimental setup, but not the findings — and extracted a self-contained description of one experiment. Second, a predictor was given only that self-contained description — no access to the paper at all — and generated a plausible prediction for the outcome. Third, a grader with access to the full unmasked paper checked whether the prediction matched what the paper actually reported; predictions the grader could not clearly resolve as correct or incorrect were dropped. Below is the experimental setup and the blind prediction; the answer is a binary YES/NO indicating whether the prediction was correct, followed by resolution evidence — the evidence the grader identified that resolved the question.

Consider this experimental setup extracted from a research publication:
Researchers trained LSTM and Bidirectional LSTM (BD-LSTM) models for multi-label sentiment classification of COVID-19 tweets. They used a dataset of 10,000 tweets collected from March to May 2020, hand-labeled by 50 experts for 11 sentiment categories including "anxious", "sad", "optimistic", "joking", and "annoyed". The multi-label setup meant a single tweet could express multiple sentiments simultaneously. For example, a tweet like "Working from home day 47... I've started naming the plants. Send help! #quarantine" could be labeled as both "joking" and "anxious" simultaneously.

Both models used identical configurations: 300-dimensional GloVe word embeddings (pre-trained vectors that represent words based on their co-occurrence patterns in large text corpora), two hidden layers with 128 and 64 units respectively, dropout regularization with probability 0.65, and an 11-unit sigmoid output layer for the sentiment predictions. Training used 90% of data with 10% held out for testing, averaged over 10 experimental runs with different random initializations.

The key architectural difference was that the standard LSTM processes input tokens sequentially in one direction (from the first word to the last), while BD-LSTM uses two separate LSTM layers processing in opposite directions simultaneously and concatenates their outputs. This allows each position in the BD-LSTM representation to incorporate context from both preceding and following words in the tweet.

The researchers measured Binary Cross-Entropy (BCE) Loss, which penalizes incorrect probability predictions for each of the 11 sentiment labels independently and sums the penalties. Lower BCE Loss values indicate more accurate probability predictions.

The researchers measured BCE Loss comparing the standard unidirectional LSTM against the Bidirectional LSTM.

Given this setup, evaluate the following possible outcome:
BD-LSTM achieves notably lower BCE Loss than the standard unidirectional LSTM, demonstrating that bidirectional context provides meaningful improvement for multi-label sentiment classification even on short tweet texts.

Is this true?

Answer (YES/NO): NO